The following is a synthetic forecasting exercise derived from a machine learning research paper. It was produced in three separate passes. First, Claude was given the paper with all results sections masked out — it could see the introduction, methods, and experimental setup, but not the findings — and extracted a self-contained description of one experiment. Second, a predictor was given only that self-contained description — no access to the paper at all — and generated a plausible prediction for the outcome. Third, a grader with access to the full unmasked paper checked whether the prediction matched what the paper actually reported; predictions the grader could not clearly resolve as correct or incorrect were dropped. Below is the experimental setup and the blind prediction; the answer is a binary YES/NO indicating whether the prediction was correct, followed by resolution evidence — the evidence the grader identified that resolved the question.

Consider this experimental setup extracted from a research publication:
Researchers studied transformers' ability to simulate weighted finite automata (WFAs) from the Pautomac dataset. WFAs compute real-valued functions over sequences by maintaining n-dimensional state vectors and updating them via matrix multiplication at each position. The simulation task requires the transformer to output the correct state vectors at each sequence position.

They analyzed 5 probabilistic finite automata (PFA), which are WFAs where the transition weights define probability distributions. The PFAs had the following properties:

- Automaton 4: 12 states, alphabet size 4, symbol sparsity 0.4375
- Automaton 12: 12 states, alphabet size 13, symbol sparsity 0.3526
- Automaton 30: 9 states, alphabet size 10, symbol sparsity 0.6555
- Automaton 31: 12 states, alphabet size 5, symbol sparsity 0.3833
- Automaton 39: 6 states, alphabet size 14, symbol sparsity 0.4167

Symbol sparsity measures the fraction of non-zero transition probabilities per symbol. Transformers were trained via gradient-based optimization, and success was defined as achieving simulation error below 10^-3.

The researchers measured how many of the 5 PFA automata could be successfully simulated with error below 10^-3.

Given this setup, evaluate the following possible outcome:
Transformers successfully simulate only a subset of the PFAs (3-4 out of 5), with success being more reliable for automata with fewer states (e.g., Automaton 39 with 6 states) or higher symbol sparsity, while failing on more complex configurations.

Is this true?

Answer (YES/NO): NO